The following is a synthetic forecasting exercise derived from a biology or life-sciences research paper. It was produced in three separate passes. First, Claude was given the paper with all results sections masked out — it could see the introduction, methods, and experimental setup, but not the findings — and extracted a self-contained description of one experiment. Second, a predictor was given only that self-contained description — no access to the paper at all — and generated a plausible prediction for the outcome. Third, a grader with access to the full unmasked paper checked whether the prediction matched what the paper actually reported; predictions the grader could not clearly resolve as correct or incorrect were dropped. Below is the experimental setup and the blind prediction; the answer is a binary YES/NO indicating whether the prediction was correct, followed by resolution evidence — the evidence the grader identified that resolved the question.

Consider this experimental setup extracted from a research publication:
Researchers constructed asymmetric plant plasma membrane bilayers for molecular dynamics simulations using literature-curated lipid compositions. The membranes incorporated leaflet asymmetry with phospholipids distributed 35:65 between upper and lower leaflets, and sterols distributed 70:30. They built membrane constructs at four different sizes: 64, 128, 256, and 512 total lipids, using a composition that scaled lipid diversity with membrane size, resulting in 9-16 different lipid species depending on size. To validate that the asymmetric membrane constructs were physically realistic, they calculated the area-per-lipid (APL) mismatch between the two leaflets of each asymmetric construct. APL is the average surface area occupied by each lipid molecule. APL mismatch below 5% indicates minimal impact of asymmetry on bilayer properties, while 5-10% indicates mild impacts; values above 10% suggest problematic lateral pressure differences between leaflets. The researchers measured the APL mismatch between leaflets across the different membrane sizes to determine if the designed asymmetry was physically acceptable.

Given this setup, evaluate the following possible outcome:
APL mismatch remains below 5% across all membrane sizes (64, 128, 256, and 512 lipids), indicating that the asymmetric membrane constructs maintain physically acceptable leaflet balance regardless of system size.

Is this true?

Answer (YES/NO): NO